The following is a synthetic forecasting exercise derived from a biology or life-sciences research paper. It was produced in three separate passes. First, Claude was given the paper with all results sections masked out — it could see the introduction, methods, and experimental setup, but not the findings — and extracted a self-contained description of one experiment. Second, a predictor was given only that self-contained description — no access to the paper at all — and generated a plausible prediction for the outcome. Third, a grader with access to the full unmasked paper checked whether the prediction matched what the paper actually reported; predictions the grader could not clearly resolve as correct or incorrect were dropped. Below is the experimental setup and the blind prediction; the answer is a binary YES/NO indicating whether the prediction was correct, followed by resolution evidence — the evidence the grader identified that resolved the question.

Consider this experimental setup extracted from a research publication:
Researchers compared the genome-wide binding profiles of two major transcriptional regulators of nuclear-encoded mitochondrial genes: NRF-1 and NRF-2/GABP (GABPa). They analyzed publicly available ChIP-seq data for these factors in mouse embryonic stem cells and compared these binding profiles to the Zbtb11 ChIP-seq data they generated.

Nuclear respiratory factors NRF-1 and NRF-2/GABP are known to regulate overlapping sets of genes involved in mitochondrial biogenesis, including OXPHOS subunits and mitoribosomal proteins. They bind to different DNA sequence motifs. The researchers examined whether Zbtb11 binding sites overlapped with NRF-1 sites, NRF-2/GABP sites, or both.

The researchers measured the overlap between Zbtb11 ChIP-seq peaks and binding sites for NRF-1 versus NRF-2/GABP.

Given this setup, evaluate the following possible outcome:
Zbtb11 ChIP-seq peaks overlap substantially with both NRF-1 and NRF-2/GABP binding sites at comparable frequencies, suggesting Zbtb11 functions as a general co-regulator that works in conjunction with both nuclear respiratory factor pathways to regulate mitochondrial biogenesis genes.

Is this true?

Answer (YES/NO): NO